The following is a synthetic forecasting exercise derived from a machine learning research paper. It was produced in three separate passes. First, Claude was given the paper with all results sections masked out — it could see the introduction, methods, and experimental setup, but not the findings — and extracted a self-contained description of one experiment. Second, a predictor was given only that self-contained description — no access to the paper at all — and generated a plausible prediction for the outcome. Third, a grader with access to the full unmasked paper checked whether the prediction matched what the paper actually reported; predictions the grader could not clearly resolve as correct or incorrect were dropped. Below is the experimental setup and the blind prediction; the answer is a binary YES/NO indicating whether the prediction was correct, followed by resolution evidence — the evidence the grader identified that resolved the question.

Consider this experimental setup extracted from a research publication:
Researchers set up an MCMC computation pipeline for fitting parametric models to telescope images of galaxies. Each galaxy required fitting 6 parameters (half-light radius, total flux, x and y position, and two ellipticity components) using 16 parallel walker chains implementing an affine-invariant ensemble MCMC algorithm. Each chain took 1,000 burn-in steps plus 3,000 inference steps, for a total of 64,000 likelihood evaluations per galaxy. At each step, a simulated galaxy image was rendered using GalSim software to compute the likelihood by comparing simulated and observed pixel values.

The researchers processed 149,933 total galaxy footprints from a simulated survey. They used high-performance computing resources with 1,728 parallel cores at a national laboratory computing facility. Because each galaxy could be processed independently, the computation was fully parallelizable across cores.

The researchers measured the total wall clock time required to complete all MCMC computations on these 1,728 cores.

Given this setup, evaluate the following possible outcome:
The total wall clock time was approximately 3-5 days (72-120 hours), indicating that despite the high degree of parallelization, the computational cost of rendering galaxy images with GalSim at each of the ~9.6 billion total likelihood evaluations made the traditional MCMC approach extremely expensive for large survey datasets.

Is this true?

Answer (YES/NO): NO